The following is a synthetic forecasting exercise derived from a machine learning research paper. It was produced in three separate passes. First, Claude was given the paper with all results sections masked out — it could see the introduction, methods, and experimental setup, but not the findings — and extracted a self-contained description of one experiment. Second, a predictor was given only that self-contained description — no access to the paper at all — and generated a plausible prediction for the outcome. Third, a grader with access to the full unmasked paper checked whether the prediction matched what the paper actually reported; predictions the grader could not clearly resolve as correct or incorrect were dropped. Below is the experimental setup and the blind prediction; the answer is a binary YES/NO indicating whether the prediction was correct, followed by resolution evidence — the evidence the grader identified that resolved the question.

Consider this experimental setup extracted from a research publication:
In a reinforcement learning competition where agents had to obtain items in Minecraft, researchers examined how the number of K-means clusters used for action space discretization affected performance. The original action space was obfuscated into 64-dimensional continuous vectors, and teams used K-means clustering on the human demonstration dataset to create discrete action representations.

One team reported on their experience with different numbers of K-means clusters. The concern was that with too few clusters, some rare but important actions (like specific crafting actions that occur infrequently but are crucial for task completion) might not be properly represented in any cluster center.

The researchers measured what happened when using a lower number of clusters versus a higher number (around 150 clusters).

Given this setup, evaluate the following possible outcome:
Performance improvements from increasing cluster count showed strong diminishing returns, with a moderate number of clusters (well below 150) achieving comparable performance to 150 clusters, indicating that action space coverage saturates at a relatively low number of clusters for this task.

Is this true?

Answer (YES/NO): NO